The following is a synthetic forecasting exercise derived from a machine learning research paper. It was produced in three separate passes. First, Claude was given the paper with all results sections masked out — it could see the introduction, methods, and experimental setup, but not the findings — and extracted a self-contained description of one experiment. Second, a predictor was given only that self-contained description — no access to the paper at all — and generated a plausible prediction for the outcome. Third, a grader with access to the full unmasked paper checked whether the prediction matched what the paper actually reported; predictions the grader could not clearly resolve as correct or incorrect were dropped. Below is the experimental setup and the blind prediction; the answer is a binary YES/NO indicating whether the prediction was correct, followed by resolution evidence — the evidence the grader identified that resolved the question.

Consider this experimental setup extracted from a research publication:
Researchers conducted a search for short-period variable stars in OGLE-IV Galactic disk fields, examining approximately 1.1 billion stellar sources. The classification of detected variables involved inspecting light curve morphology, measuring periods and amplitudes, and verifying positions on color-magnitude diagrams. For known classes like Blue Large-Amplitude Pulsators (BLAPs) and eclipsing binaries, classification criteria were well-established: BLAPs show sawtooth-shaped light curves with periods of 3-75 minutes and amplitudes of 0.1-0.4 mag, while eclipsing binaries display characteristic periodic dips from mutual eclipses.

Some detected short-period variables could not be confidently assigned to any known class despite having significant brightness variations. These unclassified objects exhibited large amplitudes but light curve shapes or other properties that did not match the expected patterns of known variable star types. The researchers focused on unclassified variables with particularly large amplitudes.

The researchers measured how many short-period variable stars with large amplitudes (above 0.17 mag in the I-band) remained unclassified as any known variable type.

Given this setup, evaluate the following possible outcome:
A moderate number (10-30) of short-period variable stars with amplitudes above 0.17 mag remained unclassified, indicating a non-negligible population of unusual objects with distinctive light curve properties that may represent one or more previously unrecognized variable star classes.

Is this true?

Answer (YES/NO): NO